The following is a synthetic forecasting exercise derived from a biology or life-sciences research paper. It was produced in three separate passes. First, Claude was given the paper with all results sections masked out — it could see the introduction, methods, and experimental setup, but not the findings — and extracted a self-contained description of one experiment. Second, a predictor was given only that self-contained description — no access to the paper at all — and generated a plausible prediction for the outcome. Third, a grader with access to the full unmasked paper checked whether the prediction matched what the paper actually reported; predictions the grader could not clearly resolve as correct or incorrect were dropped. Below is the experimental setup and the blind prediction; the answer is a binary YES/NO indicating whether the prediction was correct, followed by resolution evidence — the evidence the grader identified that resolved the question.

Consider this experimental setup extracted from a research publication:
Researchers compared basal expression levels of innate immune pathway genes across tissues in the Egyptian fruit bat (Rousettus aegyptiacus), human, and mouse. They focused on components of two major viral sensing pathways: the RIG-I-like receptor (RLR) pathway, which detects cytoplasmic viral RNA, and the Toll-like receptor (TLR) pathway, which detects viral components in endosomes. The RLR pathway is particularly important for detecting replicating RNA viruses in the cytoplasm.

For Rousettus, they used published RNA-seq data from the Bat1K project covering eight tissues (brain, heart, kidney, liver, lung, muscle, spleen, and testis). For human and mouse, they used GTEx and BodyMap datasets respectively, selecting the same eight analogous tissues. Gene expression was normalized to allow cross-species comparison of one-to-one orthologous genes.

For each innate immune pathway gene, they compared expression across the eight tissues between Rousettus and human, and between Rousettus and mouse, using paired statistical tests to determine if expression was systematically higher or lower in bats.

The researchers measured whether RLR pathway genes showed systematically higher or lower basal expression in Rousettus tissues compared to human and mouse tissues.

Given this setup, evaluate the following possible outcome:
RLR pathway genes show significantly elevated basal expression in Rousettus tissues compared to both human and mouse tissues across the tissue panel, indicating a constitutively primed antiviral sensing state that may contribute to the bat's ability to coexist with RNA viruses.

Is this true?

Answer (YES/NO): NO